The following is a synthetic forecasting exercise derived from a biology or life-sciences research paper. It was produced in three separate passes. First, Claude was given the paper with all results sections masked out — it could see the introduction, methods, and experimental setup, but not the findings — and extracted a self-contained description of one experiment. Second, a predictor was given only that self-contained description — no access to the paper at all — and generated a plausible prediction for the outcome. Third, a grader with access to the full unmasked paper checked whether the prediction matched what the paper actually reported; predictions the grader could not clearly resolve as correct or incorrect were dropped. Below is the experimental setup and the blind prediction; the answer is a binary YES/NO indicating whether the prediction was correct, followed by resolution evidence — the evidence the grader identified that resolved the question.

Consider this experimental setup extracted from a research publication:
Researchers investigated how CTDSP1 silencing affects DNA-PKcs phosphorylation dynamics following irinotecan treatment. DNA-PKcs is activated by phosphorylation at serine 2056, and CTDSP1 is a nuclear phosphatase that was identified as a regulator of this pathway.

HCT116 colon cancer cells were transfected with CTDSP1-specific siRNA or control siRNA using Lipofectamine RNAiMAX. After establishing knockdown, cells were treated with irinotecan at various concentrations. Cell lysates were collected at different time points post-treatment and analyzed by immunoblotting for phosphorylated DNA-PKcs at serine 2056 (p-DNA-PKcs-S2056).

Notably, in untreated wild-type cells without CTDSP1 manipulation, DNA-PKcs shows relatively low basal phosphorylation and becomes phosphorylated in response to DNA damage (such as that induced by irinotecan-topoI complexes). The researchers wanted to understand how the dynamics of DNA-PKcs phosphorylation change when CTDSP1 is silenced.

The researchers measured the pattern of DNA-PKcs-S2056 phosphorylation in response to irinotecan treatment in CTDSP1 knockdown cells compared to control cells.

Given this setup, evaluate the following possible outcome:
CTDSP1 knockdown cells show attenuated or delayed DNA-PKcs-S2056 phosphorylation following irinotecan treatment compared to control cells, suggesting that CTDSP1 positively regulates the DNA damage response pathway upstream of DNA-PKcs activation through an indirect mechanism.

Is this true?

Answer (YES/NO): NO